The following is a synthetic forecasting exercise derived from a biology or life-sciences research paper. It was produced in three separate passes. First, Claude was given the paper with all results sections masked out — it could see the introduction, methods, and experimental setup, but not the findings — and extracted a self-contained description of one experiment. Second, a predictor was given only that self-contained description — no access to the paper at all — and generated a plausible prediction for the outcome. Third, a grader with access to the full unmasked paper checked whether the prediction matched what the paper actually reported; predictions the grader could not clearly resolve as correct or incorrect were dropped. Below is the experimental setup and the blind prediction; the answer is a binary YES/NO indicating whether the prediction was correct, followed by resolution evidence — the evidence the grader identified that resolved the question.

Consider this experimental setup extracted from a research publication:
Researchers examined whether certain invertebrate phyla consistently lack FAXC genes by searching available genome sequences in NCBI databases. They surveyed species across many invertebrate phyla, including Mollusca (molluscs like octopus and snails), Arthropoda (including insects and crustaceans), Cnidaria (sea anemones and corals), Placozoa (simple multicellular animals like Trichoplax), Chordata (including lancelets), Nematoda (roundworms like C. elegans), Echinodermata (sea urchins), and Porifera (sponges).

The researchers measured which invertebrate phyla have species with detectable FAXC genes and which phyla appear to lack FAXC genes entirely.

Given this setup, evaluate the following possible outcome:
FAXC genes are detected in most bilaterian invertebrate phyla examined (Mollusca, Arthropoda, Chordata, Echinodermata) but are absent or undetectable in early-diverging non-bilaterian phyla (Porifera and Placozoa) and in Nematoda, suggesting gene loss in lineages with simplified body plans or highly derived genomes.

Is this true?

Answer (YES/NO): NO